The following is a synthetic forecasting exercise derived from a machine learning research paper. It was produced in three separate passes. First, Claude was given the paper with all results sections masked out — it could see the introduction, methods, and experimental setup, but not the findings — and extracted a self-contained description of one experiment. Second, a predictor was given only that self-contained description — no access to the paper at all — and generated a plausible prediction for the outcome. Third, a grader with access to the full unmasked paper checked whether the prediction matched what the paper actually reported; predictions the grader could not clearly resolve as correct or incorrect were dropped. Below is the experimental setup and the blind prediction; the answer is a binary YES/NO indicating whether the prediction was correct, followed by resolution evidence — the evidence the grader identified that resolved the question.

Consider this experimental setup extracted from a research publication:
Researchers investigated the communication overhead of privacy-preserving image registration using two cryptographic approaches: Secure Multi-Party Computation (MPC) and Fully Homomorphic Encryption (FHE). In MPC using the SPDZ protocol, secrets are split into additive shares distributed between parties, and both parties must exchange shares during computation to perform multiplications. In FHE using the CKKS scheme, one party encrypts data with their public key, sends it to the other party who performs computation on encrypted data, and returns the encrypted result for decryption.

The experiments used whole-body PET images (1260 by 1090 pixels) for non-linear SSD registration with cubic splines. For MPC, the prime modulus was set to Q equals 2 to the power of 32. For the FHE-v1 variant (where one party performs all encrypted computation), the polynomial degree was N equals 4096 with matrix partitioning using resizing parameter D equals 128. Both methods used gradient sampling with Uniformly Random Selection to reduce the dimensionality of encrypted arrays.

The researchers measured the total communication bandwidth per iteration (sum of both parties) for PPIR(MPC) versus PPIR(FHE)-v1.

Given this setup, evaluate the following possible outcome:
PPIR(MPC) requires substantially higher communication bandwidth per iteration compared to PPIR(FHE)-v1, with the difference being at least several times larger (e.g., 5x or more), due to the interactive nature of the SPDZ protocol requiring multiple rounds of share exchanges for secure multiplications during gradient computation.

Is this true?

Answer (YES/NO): YES